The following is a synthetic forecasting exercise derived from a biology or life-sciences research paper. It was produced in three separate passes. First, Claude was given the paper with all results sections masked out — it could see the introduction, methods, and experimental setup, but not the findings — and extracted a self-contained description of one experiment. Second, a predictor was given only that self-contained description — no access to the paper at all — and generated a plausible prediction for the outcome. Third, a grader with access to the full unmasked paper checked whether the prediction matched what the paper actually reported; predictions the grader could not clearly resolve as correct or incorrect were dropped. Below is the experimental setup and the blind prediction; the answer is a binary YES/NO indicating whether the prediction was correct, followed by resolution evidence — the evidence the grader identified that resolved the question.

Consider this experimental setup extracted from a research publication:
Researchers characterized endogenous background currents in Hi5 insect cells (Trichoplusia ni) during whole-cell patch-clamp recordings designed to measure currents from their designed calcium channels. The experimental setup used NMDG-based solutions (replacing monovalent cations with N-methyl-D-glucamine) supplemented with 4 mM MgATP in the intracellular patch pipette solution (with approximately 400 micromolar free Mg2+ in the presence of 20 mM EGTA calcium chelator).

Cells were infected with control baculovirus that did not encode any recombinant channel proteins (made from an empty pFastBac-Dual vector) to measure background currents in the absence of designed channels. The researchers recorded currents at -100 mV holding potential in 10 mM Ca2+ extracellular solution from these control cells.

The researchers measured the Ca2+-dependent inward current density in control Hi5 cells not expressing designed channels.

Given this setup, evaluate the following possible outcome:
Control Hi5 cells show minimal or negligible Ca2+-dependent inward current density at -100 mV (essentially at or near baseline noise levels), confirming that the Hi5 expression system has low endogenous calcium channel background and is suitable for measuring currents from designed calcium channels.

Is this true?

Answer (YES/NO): NO